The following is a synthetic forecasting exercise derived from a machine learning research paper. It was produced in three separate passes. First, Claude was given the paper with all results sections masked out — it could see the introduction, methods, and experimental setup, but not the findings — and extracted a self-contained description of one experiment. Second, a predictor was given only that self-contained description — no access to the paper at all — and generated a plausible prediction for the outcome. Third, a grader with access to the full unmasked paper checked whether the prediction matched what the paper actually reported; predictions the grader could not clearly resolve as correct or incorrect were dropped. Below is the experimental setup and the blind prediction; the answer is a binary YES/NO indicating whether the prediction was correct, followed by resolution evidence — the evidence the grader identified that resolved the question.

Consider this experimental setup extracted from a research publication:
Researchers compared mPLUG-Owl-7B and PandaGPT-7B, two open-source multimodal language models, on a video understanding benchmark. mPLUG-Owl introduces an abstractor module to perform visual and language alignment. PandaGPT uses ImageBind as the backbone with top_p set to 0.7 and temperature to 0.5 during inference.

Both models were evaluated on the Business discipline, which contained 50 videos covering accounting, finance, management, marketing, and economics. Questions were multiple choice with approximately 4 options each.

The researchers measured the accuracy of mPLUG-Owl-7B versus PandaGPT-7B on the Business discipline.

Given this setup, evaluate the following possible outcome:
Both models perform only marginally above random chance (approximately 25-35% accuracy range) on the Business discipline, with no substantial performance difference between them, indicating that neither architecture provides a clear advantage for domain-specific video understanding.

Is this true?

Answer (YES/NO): NO